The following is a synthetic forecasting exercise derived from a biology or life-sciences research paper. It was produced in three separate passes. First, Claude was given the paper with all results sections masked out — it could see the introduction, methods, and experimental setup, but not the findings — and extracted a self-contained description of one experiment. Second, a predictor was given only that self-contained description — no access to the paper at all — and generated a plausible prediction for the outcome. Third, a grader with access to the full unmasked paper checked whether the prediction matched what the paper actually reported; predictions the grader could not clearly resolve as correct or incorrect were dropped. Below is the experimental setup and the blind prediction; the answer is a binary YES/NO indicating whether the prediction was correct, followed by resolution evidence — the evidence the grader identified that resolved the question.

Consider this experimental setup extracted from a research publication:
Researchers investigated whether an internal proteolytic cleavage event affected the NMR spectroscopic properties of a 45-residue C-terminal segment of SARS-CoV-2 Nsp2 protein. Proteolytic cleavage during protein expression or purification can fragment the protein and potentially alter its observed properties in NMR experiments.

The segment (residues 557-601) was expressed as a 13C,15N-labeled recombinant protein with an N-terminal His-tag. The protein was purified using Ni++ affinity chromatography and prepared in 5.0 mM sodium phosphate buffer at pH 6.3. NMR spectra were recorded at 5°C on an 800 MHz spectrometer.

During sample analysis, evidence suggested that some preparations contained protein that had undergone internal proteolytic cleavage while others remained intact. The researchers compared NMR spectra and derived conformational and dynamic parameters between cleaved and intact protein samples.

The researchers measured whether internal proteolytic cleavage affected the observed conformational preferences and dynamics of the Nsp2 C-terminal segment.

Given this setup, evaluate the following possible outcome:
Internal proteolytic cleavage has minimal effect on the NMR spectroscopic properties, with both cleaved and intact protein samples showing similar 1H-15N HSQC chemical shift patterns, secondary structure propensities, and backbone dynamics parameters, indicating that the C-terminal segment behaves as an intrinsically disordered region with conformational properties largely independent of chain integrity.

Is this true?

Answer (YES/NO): NO